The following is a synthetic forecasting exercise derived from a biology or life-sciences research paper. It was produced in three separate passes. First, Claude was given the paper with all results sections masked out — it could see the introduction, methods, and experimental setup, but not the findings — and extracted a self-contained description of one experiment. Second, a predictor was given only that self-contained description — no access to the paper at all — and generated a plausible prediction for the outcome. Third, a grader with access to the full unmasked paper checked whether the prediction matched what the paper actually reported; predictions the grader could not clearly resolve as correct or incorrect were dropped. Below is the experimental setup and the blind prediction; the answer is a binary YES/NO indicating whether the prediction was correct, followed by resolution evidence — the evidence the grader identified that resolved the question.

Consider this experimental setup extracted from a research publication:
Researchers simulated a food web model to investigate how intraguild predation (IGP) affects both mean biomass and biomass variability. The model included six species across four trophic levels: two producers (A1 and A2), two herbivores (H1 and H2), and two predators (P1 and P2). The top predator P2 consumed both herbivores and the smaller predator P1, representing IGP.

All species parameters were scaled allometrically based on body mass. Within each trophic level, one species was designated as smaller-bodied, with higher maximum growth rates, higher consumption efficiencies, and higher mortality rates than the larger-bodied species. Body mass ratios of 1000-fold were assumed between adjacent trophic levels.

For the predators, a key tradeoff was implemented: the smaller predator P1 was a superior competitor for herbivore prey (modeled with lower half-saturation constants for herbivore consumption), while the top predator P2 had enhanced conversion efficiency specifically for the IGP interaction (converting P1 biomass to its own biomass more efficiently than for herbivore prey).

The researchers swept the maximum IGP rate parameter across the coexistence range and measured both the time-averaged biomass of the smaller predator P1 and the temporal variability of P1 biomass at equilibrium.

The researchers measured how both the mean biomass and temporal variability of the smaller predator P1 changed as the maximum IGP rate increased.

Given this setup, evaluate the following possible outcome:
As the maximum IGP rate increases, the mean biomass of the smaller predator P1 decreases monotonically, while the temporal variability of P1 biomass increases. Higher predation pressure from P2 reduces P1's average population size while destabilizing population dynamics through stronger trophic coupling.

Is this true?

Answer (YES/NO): NO